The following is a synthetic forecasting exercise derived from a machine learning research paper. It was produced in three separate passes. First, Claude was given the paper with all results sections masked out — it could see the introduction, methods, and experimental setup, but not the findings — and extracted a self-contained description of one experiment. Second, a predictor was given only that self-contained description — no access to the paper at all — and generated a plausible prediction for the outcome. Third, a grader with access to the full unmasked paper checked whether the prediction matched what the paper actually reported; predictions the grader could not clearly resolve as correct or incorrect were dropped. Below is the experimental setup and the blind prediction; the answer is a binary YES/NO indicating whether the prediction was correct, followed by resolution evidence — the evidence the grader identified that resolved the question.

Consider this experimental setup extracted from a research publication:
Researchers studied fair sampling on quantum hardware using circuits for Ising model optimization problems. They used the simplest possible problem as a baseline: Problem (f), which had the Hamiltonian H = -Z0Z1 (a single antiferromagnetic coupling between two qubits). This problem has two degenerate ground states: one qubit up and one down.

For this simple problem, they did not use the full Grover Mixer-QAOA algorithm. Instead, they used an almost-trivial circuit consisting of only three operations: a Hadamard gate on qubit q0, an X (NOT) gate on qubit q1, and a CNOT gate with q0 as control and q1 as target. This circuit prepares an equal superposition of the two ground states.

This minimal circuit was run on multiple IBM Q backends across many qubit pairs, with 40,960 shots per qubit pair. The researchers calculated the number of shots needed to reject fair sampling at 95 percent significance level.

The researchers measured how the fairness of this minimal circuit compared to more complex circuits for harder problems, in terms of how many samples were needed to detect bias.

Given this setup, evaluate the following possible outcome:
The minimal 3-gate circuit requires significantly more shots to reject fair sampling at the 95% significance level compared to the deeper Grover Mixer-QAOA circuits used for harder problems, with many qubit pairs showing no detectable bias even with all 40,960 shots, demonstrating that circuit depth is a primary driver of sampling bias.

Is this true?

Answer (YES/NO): NO